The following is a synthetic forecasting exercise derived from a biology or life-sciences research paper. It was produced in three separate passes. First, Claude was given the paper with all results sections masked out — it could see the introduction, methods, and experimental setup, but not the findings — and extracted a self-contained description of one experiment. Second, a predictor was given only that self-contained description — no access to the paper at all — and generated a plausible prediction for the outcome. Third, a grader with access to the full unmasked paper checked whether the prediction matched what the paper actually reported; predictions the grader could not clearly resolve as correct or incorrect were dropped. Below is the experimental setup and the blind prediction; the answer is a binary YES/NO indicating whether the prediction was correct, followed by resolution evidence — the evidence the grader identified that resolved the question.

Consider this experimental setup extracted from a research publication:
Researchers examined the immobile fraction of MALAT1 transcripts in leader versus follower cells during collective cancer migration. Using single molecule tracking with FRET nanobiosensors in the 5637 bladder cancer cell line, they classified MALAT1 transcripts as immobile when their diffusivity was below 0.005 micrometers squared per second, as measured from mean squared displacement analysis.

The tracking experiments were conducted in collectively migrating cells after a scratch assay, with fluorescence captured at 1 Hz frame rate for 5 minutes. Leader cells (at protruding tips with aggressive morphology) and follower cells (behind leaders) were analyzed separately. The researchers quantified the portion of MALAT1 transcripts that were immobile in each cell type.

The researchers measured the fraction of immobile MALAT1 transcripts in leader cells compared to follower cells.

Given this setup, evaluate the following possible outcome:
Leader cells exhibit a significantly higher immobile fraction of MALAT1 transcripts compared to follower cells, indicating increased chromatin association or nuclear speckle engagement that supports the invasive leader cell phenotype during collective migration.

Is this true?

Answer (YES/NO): NO